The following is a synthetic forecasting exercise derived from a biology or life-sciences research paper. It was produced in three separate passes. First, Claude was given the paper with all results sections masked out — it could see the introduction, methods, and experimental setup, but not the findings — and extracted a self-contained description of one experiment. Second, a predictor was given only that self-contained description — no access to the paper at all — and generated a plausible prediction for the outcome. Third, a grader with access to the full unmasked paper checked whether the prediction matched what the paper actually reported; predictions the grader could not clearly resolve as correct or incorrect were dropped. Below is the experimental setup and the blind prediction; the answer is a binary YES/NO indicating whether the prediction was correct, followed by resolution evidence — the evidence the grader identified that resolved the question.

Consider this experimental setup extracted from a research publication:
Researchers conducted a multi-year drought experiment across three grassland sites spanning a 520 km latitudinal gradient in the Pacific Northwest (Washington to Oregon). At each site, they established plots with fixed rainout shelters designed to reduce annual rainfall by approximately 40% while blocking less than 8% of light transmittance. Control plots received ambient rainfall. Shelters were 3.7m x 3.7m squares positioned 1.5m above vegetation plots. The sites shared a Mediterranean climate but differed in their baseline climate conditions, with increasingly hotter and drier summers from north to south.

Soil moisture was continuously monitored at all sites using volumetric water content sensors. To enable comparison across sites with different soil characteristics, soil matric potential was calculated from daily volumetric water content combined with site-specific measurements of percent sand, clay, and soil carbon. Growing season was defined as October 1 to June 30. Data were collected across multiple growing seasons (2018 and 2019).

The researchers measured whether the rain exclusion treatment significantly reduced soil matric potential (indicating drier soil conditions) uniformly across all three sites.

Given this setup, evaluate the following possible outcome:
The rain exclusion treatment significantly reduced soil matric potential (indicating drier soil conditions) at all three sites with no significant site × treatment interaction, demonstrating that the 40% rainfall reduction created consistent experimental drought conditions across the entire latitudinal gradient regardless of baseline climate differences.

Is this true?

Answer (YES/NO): NO